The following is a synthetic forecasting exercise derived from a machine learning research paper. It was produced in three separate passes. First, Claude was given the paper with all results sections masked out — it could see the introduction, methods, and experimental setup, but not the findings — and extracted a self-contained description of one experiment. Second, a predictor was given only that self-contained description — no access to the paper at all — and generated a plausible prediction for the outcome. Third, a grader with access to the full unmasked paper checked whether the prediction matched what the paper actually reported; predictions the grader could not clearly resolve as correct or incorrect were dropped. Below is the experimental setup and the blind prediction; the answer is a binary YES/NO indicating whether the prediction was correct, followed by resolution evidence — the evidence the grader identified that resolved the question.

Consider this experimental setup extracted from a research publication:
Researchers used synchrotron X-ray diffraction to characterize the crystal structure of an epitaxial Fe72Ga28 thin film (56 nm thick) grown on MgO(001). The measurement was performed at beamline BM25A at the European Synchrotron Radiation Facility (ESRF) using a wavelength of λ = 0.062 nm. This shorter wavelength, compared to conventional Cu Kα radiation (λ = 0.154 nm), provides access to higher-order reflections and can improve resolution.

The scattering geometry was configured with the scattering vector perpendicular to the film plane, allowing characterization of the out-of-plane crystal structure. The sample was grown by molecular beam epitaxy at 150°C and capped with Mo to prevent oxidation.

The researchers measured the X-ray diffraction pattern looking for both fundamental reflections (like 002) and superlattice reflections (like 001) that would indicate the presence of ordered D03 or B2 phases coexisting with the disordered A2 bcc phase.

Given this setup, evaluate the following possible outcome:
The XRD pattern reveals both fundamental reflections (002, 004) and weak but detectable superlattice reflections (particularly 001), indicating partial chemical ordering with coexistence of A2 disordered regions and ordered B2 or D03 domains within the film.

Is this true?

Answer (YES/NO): YES